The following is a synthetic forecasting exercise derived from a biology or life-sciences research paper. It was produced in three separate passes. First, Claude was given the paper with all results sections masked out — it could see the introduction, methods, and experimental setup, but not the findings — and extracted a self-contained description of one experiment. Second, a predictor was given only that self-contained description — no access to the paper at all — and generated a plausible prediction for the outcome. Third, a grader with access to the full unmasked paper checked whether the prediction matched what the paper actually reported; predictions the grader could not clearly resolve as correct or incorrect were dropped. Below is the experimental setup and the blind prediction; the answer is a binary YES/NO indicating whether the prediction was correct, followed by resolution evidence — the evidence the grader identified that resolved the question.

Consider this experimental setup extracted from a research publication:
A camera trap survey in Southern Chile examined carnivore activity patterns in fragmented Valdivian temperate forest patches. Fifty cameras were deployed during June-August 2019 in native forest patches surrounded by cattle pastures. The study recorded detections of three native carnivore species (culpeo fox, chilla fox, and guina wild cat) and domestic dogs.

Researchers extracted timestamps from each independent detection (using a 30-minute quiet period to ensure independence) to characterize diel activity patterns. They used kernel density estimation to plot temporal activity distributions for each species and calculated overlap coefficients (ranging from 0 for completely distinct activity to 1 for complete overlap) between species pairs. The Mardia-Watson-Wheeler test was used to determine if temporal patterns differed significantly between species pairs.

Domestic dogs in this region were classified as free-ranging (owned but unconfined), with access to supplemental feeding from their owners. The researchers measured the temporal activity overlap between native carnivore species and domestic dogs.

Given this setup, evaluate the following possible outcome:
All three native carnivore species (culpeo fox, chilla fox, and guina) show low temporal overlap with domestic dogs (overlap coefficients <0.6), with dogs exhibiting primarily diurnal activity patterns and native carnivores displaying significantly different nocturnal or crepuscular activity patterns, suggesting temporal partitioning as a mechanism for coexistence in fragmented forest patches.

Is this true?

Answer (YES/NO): YES